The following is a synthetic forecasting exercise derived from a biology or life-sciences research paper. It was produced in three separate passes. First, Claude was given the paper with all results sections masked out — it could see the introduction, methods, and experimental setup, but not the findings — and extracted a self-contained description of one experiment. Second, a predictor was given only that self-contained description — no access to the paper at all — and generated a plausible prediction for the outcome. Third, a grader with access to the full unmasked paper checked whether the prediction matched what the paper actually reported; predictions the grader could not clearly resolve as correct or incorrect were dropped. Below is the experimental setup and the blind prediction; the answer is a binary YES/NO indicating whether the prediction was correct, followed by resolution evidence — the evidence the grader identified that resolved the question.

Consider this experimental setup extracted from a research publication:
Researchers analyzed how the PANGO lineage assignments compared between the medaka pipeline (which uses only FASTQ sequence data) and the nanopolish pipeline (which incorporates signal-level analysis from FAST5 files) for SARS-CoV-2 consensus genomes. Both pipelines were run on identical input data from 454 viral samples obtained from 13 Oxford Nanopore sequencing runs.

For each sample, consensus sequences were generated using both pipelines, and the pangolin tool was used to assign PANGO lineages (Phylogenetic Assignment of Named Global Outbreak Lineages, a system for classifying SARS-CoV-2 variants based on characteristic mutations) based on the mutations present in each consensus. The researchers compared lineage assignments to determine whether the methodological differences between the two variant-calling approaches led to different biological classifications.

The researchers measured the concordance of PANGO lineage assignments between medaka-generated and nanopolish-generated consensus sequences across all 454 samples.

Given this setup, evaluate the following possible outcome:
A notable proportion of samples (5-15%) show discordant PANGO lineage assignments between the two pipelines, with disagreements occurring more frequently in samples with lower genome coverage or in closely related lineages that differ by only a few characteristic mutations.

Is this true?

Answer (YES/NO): NO